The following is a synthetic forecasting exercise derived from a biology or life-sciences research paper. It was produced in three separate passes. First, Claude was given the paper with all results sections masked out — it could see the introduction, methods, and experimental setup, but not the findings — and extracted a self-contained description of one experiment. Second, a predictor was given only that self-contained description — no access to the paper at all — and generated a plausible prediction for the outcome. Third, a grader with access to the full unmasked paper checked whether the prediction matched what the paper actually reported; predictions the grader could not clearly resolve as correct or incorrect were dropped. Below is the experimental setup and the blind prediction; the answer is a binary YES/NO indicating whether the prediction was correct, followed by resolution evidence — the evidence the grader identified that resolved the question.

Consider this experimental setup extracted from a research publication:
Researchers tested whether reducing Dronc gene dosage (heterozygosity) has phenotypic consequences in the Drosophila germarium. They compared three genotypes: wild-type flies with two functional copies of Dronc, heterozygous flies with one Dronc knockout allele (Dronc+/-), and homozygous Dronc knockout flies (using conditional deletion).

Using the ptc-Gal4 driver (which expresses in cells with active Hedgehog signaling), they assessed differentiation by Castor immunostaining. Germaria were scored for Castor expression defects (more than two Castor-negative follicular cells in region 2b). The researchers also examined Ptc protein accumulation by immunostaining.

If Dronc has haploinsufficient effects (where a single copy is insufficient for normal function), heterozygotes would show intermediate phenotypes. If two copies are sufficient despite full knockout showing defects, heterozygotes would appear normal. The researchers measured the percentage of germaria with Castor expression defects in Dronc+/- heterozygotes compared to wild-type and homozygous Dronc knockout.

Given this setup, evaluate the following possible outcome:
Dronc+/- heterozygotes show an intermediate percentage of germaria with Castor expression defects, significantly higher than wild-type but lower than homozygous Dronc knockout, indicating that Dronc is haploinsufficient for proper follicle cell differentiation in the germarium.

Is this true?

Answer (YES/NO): NO